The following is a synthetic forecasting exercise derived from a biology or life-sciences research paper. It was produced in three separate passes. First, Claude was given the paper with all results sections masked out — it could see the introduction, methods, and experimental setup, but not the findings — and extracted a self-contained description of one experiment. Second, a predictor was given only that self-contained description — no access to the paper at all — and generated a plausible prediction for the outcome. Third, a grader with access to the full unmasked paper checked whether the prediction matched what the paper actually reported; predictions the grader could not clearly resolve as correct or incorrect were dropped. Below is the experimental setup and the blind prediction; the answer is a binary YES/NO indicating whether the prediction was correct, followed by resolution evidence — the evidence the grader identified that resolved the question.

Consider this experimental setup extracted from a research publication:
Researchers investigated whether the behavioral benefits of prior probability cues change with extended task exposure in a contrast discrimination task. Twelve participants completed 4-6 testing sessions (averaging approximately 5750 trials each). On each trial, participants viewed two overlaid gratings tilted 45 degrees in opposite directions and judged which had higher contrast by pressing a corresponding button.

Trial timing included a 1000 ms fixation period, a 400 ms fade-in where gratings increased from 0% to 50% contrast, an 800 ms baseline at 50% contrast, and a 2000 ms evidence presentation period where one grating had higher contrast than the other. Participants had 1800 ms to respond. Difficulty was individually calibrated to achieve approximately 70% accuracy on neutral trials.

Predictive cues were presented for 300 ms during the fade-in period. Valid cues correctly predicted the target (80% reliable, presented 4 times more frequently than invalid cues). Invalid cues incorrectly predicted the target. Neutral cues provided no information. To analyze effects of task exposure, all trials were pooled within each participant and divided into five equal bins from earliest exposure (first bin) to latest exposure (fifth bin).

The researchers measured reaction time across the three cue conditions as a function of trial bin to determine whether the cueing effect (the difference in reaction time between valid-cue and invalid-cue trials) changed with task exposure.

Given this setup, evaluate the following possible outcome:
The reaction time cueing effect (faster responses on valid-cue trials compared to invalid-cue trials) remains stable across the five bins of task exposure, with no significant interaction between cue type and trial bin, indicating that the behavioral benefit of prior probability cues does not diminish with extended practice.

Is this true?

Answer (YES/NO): YES